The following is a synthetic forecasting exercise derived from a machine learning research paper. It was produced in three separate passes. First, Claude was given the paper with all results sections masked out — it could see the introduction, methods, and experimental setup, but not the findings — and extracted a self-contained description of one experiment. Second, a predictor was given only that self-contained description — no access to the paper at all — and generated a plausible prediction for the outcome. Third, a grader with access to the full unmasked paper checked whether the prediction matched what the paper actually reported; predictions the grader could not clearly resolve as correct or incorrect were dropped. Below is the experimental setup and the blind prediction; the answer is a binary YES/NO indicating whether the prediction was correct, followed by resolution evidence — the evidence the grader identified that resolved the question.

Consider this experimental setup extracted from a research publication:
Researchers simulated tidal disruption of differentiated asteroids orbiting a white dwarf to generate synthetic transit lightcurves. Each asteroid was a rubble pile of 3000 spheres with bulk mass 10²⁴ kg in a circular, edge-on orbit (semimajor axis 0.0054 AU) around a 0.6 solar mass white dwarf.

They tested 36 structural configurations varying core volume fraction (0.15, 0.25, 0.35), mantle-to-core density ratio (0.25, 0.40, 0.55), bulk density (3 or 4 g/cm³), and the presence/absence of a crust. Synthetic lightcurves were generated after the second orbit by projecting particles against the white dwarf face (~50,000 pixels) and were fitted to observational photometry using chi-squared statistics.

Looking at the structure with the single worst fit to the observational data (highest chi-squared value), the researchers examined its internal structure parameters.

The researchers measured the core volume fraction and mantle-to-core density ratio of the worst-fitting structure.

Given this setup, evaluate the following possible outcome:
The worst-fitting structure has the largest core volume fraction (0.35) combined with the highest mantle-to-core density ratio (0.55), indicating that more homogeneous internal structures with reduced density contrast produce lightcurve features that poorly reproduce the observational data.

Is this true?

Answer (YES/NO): NO